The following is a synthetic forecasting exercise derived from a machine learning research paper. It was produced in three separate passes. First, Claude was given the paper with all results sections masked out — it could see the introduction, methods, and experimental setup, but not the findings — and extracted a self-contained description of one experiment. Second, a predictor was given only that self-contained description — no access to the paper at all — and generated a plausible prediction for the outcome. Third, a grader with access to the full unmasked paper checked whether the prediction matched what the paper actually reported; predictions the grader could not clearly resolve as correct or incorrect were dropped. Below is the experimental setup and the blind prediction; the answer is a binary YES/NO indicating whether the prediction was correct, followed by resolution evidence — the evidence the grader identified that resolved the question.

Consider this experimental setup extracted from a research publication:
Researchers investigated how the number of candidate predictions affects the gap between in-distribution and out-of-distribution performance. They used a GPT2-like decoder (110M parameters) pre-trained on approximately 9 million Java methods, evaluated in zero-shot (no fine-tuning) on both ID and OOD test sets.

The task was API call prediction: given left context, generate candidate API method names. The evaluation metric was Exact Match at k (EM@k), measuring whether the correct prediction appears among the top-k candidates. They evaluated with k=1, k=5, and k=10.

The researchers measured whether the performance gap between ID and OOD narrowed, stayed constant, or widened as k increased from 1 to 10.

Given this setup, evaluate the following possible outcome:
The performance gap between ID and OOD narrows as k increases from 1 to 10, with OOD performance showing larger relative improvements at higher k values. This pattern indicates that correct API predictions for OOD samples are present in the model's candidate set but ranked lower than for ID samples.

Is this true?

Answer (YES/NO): YES